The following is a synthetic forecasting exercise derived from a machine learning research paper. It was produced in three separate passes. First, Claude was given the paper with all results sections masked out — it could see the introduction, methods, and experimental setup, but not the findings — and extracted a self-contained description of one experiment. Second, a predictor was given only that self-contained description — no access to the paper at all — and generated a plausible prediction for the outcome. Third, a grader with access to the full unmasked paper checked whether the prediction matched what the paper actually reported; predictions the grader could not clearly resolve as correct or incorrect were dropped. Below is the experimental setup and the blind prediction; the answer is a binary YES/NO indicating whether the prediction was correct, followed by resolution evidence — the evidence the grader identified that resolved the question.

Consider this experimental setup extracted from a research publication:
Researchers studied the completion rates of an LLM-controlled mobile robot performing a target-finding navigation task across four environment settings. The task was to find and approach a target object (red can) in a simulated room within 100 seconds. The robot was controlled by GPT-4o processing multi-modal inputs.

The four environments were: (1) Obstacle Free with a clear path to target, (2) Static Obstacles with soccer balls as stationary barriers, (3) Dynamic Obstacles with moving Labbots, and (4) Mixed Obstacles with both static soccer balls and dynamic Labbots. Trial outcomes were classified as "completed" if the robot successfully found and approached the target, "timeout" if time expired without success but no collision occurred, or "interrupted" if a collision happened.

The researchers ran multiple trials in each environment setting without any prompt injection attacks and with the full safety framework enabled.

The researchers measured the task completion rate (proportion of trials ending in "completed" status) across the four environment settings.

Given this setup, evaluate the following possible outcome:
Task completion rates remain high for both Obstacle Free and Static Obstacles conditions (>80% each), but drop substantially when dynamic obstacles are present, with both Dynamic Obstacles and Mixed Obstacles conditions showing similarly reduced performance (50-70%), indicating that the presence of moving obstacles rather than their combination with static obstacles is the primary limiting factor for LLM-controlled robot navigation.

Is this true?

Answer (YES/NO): NO